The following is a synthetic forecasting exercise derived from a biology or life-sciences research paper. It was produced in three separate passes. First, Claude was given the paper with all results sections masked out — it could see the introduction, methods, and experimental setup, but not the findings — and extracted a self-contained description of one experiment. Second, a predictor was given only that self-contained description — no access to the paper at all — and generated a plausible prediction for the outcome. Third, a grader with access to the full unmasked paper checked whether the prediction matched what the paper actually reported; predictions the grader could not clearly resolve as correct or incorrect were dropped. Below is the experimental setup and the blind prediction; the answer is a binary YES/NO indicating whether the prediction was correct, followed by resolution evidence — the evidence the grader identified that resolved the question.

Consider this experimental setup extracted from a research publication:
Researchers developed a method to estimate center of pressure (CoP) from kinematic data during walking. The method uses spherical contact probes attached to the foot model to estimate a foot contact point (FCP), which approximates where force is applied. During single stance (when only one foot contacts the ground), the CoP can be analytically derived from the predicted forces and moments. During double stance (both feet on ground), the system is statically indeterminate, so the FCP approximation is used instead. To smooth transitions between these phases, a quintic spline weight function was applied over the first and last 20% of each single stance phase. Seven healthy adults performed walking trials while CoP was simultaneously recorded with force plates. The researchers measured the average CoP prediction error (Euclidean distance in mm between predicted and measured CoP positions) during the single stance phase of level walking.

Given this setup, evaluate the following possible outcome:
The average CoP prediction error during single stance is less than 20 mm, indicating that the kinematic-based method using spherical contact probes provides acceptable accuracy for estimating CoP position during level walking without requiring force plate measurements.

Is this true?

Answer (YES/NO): NO